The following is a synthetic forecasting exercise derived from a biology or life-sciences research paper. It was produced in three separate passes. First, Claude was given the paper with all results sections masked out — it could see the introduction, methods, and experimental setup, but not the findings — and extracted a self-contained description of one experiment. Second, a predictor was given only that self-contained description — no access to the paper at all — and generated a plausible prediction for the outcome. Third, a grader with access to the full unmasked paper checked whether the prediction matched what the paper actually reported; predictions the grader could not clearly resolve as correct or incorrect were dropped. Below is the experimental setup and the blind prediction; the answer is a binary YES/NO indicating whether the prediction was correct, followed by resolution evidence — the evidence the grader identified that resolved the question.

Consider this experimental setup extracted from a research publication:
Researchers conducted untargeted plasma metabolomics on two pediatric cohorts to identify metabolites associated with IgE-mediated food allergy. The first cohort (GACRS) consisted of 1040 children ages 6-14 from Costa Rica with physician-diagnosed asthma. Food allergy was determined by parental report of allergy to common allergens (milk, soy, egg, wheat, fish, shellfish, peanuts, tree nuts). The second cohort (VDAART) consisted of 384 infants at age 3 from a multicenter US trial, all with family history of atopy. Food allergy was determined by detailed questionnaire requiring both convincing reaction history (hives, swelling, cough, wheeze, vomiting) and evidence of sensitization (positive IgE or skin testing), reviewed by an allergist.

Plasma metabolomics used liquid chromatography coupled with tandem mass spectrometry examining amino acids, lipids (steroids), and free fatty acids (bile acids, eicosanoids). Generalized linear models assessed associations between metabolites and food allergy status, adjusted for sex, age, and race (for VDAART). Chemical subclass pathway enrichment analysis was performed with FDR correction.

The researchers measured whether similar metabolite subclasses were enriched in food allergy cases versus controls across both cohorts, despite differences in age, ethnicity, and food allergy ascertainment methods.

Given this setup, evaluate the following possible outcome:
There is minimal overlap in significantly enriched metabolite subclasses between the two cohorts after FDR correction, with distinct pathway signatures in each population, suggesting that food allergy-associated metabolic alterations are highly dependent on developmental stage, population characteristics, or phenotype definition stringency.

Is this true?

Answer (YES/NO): NO